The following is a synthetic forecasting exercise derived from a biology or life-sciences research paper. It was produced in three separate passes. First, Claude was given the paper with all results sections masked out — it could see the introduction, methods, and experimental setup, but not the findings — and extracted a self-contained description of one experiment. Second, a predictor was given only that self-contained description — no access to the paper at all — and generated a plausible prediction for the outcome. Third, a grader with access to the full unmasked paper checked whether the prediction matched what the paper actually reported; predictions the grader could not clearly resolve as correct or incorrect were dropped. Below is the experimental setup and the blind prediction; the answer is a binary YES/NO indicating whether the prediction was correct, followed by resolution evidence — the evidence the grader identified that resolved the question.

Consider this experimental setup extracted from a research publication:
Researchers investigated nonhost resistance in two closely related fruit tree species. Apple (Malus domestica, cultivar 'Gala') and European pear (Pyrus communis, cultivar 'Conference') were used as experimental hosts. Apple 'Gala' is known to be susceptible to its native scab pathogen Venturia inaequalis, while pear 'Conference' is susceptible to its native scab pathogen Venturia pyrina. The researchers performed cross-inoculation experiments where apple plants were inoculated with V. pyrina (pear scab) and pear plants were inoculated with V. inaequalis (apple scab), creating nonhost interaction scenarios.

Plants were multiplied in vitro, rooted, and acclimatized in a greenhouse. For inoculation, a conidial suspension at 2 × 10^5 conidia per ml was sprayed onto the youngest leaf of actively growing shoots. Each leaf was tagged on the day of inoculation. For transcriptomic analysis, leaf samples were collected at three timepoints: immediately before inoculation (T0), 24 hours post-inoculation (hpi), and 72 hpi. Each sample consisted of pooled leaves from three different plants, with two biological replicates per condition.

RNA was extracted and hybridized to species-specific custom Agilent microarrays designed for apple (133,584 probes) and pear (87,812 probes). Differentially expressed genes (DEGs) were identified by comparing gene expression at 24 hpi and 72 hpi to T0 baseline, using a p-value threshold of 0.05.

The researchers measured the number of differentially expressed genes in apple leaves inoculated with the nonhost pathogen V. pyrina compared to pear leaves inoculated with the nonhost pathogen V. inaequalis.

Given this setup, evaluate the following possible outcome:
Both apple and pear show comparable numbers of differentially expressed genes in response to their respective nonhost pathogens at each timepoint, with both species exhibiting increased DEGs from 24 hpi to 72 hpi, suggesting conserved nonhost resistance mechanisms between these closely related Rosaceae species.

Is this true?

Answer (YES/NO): NO